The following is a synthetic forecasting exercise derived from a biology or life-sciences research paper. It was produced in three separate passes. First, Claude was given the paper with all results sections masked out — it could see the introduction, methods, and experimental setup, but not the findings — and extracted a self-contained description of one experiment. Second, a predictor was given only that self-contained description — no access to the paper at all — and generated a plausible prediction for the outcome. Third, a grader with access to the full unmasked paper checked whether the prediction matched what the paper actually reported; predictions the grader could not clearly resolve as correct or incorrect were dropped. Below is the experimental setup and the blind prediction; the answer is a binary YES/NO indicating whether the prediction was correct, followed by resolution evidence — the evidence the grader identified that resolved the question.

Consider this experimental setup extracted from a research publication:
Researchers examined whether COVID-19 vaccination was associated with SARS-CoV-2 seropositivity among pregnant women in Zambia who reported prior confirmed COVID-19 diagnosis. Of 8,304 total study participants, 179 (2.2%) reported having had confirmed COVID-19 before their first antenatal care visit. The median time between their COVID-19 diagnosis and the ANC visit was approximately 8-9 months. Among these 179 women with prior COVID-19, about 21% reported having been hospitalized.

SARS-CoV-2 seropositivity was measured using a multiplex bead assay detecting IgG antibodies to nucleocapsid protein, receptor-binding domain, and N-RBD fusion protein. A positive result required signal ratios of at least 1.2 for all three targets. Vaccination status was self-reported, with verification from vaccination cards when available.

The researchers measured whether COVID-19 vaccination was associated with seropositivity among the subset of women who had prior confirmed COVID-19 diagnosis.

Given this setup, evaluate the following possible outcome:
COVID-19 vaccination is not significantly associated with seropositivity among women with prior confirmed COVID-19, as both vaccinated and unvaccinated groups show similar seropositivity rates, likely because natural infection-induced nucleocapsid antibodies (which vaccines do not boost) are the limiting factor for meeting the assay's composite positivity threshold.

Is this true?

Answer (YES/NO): NO